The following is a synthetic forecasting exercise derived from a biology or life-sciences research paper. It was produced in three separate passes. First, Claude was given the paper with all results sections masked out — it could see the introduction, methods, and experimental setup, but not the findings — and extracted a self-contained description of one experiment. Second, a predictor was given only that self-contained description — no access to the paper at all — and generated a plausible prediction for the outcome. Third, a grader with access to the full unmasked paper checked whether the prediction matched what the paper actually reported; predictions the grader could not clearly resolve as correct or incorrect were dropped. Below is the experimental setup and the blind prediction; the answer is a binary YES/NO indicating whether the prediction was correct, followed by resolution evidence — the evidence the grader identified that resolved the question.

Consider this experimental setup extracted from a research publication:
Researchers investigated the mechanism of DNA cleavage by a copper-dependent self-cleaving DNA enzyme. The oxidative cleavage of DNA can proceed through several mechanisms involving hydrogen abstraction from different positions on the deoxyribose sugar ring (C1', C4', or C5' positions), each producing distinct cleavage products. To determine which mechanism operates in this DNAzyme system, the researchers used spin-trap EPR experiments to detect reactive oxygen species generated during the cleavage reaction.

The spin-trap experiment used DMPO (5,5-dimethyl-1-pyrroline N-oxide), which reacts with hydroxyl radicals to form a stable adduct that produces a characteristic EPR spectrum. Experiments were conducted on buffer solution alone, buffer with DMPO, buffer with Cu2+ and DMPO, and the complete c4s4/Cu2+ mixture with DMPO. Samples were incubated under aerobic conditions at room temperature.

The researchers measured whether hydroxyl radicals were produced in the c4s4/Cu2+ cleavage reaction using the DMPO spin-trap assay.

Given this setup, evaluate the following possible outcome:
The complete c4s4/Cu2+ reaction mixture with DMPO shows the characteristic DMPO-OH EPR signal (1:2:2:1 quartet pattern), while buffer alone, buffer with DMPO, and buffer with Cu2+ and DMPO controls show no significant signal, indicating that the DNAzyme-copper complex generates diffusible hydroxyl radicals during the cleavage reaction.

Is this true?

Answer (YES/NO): NO